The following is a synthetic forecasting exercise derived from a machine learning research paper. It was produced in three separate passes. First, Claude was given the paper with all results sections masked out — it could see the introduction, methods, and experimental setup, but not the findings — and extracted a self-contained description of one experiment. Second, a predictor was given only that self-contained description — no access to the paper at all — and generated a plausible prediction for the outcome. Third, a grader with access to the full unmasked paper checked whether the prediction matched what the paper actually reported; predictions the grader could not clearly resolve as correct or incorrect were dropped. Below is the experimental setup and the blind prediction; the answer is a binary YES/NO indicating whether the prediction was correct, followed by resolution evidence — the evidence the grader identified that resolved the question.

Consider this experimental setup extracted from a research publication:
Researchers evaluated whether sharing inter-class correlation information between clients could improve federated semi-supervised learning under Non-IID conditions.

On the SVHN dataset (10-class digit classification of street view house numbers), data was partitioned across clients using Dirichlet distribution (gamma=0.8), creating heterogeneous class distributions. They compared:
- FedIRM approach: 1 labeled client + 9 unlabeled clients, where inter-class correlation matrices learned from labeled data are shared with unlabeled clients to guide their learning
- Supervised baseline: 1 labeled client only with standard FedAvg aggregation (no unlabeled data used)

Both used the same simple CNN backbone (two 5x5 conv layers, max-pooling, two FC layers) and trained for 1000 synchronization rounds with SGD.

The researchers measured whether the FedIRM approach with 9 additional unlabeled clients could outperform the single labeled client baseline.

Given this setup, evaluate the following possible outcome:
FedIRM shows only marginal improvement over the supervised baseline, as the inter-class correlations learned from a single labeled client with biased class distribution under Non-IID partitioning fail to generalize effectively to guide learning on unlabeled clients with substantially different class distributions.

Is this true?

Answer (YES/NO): NO